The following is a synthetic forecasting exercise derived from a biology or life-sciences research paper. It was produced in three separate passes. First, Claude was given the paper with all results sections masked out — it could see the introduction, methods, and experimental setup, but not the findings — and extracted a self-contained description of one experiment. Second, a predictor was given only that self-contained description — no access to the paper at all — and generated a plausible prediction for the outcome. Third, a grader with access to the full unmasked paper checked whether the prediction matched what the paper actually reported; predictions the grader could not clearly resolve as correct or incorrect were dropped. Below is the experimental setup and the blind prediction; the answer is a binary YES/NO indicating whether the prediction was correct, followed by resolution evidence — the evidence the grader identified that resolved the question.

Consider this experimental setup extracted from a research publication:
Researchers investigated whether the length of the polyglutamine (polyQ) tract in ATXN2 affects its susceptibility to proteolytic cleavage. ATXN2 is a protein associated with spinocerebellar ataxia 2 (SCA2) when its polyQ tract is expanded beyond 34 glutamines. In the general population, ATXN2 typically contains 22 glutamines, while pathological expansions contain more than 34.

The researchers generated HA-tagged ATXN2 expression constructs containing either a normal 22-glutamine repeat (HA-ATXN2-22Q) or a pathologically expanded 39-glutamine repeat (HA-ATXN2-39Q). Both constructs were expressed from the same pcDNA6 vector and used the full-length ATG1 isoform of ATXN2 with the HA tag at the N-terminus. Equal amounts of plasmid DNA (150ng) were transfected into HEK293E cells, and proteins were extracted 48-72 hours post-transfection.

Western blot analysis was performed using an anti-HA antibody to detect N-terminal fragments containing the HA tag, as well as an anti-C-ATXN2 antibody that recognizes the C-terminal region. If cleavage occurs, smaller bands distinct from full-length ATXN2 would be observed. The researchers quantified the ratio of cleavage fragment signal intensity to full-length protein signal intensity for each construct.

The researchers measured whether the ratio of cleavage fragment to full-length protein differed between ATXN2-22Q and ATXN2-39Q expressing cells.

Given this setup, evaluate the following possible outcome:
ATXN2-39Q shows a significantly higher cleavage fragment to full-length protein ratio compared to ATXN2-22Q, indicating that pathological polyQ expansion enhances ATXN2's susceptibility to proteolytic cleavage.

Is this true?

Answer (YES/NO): NO